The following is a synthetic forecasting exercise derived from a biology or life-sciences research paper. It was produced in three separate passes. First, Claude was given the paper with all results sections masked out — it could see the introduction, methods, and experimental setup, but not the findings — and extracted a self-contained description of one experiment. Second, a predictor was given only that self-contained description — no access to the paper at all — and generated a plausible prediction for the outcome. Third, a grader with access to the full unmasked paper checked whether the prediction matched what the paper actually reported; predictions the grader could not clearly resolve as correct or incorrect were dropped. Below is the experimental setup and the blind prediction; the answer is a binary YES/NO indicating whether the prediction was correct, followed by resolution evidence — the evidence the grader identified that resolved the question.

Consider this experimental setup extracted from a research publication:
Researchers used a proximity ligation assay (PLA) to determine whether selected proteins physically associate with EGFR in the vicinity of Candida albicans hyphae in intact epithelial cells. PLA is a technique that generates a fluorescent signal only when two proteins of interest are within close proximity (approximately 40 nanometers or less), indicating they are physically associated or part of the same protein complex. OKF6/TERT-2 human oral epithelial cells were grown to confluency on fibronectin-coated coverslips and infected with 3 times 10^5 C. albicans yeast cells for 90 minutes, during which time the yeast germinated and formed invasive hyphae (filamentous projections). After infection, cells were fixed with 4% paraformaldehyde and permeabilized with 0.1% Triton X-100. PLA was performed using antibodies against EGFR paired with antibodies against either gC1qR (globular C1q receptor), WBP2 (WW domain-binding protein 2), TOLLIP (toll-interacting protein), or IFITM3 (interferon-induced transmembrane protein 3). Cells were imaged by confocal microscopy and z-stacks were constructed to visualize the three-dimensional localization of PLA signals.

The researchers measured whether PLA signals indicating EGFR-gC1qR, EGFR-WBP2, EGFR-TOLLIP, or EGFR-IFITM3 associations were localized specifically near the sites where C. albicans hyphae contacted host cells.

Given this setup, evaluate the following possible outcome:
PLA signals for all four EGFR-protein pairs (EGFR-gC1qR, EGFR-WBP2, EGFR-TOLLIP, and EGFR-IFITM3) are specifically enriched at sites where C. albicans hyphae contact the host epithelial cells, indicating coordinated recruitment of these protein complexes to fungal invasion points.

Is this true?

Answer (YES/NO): YES